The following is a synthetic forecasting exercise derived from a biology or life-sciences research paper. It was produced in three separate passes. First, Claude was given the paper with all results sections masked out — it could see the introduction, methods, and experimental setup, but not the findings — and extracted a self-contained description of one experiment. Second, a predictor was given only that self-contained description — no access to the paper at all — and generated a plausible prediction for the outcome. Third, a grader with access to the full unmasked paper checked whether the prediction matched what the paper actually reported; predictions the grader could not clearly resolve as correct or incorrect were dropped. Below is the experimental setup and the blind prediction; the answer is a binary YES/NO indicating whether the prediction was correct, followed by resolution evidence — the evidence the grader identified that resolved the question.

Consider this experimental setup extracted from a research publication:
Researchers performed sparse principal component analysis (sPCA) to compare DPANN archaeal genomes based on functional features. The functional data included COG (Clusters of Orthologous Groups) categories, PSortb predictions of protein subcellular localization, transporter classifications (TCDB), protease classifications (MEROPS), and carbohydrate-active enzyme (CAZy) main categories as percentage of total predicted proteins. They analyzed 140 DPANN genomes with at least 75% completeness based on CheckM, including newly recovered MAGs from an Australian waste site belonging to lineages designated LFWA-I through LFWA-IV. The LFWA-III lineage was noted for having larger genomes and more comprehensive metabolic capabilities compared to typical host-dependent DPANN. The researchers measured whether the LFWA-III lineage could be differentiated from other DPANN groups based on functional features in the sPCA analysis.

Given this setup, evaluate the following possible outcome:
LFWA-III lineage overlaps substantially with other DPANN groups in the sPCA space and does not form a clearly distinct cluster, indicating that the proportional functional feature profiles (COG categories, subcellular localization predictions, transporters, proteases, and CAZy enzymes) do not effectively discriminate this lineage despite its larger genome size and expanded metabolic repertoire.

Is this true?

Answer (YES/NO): NO